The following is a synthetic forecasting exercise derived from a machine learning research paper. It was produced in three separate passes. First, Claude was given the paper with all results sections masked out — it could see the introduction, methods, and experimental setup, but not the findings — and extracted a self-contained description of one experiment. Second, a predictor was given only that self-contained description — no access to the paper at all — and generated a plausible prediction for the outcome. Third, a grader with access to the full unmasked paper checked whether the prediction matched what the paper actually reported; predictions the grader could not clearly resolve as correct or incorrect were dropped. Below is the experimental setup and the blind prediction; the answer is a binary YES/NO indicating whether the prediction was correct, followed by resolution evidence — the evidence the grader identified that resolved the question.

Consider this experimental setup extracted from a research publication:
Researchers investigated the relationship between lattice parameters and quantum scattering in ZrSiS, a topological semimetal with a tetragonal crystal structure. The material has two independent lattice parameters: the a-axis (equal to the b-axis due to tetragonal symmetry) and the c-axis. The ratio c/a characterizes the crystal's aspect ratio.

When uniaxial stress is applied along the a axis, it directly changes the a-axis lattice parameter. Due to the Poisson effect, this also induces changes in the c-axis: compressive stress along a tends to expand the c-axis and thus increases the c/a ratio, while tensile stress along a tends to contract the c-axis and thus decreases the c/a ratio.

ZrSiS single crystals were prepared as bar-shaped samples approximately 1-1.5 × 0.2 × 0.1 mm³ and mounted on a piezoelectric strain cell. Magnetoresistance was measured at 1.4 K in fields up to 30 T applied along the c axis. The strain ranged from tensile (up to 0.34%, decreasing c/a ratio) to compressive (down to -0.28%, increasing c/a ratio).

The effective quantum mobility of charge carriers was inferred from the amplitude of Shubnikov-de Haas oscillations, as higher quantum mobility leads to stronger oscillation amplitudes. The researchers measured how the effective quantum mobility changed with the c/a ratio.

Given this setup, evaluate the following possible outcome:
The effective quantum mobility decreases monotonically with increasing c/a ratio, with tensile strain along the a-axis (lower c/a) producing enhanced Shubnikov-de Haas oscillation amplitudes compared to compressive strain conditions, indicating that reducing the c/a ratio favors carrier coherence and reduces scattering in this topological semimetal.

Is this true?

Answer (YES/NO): NO